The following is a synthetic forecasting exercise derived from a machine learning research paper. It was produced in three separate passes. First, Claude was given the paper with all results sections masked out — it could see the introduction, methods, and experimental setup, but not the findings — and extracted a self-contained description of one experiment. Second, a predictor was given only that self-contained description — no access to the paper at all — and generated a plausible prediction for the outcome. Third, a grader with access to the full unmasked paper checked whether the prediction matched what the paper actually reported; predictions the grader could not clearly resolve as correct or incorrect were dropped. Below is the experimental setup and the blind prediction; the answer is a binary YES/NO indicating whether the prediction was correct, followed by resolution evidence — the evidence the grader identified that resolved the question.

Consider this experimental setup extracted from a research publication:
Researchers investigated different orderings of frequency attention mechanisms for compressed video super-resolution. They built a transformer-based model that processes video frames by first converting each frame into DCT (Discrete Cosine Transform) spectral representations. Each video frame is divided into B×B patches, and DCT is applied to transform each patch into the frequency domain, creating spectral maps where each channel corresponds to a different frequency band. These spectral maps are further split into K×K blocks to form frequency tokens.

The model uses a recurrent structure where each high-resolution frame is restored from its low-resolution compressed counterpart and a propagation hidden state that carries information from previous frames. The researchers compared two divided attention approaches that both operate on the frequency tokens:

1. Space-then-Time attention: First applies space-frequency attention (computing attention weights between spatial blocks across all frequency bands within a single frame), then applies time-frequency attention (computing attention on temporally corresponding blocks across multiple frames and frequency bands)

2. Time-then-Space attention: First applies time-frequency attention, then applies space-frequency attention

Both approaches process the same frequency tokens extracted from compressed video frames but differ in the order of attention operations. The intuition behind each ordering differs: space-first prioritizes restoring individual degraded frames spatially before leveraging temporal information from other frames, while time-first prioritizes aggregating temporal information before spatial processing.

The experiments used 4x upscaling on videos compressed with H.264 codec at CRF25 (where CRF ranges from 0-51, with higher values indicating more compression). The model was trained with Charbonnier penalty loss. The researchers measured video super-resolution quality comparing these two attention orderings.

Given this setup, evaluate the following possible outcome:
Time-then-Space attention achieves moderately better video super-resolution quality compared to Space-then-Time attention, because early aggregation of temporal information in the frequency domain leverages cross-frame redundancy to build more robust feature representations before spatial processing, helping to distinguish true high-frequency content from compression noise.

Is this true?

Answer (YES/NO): NO